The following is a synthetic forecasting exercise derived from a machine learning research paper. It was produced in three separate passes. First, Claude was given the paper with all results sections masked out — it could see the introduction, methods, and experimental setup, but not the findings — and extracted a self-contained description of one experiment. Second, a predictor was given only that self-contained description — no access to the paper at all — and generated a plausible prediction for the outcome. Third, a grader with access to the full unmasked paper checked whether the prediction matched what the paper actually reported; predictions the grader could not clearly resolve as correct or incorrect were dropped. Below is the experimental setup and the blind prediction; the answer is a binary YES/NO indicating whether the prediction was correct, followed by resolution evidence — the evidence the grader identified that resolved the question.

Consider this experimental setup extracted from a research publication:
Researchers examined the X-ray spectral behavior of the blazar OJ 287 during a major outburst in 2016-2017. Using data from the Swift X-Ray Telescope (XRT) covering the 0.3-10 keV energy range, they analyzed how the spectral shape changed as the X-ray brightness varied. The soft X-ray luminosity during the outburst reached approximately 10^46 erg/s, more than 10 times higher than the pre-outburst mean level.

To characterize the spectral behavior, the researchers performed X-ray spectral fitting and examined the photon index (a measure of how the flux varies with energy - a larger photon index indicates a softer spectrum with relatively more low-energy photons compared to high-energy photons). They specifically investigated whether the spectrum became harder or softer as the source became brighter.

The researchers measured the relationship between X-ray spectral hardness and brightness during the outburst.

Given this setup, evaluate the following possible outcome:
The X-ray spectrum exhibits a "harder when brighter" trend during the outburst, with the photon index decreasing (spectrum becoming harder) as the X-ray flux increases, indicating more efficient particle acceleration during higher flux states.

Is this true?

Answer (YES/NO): NO